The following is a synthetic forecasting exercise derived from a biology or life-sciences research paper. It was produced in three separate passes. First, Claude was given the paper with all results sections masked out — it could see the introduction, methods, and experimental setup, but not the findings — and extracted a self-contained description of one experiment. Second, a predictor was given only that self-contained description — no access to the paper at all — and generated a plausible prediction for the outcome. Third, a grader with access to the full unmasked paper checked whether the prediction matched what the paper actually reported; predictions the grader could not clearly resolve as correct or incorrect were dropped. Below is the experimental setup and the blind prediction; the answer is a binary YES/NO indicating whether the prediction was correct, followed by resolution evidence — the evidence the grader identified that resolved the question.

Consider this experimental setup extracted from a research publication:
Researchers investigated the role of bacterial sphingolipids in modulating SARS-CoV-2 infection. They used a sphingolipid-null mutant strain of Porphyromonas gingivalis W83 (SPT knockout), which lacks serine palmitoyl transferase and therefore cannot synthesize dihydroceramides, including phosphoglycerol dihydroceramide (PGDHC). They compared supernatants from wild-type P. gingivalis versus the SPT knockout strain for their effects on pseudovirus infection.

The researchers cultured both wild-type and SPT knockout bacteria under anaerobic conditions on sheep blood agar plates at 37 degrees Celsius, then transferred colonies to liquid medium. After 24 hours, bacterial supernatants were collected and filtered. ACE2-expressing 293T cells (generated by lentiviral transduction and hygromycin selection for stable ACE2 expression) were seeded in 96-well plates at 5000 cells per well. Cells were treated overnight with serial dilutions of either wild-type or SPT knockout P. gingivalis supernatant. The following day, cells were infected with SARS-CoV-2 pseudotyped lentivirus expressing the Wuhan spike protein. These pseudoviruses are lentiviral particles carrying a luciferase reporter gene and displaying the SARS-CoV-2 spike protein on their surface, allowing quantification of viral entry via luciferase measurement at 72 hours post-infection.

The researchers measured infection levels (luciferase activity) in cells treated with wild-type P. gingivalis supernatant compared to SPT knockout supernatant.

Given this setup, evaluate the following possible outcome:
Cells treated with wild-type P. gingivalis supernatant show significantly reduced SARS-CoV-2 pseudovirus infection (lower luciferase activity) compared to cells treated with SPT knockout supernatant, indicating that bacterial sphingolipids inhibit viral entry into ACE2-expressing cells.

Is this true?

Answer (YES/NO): NO